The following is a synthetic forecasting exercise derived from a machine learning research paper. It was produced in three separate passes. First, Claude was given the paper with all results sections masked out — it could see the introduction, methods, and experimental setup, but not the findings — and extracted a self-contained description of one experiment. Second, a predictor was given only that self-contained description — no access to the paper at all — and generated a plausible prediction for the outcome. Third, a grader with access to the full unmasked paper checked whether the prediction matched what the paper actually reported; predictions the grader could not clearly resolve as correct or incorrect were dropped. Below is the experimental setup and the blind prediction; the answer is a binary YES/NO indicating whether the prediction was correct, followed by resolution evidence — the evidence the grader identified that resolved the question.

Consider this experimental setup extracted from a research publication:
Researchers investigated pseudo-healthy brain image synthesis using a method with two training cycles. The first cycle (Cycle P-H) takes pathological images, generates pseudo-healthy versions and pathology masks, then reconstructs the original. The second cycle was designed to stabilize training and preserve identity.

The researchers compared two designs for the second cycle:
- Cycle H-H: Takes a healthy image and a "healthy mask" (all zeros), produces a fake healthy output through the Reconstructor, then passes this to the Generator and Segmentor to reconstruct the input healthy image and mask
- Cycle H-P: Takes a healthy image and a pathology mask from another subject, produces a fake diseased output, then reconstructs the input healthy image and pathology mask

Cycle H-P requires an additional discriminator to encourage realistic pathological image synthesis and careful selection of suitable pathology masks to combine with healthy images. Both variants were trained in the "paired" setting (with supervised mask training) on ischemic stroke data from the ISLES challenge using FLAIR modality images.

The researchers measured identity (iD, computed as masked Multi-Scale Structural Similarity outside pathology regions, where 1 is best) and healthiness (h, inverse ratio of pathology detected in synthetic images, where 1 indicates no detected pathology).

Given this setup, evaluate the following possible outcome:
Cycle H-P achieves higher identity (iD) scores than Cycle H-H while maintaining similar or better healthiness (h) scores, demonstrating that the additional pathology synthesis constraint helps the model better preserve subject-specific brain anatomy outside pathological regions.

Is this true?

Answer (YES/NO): NO